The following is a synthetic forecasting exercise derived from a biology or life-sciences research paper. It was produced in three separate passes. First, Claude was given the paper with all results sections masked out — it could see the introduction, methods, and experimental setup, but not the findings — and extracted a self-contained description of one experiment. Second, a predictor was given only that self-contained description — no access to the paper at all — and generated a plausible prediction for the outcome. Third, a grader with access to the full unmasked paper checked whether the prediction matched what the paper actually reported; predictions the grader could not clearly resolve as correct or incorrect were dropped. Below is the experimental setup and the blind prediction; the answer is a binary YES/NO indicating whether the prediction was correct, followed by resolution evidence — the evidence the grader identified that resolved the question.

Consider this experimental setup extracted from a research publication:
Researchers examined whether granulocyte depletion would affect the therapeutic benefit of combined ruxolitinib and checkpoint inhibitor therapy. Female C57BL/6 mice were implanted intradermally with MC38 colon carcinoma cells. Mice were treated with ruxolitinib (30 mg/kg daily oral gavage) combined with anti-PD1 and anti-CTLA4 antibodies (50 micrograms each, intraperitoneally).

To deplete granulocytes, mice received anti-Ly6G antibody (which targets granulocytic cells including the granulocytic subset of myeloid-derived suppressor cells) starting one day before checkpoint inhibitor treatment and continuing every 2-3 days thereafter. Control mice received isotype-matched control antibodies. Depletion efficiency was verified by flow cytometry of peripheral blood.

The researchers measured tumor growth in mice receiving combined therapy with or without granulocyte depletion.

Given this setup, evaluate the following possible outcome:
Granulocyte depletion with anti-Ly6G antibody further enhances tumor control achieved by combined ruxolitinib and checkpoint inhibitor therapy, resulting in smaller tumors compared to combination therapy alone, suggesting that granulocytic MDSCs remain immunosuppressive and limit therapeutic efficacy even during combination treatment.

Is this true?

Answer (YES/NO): NO